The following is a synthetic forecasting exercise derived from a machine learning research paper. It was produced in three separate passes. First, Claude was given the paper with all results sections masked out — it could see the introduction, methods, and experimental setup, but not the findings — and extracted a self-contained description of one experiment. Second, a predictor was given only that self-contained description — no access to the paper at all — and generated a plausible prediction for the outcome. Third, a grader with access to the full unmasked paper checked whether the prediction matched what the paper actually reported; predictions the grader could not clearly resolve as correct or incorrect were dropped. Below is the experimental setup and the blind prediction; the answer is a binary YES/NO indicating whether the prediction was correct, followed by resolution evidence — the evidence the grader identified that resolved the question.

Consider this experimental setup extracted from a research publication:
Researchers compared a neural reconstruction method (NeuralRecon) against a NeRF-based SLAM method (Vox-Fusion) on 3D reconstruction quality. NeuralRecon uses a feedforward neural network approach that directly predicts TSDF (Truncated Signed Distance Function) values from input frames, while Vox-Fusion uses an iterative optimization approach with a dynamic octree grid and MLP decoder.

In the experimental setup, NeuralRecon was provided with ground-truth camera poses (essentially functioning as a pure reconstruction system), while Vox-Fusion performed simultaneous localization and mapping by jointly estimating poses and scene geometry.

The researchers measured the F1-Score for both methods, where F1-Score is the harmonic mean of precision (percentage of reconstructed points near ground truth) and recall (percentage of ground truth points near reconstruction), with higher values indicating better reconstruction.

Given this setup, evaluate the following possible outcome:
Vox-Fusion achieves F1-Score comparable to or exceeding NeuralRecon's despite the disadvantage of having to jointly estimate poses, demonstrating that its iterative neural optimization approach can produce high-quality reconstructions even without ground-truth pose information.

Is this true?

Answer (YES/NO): YES